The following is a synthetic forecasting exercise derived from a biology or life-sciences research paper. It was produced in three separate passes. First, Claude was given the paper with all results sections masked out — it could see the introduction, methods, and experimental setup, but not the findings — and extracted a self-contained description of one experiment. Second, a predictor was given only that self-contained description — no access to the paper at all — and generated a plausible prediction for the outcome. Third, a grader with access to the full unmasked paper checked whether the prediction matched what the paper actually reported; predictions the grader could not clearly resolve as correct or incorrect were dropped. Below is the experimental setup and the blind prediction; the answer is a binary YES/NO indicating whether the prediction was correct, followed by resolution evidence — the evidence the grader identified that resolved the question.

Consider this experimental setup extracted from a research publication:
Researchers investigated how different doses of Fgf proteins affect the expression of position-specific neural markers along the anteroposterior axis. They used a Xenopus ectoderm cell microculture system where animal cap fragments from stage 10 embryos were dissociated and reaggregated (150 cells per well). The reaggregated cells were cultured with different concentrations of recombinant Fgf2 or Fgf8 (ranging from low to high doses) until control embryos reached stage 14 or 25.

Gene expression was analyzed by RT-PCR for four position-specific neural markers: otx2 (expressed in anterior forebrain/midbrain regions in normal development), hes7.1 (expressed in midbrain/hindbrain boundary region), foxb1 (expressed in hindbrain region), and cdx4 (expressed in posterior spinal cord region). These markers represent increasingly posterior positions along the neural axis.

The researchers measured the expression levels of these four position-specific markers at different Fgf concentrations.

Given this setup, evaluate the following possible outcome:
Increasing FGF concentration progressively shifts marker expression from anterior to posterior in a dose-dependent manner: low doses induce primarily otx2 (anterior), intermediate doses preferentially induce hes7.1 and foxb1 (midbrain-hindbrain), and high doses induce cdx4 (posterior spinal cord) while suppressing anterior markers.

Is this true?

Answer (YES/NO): YES